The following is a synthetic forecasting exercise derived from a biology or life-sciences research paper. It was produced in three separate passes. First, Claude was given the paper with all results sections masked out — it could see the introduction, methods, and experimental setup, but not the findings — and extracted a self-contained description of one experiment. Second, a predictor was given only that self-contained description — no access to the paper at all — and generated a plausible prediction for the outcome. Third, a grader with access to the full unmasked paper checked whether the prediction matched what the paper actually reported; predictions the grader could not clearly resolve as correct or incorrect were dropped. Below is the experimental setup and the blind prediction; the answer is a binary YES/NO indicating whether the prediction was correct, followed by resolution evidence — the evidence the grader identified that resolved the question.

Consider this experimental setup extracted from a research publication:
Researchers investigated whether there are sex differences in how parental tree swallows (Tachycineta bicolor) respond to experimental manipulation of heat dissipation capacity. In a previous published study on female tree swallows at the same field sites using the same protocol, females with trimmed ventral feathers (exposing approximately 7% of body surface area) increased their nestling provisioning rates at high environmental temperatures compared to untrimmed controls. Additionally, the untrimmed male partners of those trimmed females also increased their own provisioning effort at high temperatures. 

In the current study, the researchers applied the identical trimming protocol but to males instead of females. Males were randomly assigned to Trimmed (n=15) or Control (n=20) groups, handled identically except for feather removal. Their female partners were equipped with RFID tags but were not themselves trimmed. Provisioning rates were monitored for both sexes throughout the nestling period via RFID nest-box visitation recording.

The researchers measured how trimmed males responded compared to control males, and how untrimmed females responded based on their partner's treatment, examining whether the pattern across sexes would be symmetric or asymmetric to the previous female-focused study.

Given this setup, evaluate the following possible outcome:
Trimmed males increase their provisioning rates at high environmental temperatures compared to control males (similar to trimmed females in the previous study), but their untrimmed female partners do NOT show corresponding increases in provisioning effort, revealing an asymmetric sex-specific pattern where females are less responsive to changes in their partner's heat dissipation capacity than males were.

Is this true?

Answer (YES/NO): NO